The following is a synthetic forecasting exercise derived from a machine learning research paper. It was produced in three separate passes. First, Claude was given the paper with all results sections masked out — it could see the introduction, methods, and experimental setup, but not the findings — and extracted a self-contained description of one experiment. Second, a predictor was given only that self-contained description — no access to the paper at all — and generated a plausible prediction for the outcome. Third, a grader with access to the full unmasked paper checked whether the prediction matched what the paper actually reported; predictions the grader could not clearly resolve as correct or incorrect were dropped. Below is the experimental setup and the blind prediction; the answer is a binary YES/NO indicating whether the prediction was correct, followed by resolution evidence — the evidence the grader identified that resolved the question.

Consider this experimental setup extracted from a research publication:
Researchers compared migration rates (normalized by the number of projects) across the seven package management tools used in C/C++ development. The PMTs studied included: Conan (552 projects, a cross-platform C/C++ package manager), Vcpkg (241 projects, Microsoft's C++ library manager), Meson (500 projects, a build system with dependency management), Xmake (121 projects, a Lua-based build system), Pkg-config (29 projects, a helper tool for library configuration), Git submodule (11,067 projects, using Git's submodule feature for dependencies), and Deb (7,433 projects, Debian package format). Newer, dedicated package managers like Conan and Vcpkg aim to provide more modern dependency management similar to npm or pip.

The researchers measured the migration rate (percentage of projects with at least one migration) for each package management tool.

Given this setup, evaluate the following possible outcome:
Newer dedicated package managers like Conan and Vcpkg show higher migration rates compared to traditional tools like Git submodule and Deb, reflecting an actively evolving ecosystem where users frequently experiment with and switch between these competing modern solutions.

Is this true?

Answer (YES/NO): YES